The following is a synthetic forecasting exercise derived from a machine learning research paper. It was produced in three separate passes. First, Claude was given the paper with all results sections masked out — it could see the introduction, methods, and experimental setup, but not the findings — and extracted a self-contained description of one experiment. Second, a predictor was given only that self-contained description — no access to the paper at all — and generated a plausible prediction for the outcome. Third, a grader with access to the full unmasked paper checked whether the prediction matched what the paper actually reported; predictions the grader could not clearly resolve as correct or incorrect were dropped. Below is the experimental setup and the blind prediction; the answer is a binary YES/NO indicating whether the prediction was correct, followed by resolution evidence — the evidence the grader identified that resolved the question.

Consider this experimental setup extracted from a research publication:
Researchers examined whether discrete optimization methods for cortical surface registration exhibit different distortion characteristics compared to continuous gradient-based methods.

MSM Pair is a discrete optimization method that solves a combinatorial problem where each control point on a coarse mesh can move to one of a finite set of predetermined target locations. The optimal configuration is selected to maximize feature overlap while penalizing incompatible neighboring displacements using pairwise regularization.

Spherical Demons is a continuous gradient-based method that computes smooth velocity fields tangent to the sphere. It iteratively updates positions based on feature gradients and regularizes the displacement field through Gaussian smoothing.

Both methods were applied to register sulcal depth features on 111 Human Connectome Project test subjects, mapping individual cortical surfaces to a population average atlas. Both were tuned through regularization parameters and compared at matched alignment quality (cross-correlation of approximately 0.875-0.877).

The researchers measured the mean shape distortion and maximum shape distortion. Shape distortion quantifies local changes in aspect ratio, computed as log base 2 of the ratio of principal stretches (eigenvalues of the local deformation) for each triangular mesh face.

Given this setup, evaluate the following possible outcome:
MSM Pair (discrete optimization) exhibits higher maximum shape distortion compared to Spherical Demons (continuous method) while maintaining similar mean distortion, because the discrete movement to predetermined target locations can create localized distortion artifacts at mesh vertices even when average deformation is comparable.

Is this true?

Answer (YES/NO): NO